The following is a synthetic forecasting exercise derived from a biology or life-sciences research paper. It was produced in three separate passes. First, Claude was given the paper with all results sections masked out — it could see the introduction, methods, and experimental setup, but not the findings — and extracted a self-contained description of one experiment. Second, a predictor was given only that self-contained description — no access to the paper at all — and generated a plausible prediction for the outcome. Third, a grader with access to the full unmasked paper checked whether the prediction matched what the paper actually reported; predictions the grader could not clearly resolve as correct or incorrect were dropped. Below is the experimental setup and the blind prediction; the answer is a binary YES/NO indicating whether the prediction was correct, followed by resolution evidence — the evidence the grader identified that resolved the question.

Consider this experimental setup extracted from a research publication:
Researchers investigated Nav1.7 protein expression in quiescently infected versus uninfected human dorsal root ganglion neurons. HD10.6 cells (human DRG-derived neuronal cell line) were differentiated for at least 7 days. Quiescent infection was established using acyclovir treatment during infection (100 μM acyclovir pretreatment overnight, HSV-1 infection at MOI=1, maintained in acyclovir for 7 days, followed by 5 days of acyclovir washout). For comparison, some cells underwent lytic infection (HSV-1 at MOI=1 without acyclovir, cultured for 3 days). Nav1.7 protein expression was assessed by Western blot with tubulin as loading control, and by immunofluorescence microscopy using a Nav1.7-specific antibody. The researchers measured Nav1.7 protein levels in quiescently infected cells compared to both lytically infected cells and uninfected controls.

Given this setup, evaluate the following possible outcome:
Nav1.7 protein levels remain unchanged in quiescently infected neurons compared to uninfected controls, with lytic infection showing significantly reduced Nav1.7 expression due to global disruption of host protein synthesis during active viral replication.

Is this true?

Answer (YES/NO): NO